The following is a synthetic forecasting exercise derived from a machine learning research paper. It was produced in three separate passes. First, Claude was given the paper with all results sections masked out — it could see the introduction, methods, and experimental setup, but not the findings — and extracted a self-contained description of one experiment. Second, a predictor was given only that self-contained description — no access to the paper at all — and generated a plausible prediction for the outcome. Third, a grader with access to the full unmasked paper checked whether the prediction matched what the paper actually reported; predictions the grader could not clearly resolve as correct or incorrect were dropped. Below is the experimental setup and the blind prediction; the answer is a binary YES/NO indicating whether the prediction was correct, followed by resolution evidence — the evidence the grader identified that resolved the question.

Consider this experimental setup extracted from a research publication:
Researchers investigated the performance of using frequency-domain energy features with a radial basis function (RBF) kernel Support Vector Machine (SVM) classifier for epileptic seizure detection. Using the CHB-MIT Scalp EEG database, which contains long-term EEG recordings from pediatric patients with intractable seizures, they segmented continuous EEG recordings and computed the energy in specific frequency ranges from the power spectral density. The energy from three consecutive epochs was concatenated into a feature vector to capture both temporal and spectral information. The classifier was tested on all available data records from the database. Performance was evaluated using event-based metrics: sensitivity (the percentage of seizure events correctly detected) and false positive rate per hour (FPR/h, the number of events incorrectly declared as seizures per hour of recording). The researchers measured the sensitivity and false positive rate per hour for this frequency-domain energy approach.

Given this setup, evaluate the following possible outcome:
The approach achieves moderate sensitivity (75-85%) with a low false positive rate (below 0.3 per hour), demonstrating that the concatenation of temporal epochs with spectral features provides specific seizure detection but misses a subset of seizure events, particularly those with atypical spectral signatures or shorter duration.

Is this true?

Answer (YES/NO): NO